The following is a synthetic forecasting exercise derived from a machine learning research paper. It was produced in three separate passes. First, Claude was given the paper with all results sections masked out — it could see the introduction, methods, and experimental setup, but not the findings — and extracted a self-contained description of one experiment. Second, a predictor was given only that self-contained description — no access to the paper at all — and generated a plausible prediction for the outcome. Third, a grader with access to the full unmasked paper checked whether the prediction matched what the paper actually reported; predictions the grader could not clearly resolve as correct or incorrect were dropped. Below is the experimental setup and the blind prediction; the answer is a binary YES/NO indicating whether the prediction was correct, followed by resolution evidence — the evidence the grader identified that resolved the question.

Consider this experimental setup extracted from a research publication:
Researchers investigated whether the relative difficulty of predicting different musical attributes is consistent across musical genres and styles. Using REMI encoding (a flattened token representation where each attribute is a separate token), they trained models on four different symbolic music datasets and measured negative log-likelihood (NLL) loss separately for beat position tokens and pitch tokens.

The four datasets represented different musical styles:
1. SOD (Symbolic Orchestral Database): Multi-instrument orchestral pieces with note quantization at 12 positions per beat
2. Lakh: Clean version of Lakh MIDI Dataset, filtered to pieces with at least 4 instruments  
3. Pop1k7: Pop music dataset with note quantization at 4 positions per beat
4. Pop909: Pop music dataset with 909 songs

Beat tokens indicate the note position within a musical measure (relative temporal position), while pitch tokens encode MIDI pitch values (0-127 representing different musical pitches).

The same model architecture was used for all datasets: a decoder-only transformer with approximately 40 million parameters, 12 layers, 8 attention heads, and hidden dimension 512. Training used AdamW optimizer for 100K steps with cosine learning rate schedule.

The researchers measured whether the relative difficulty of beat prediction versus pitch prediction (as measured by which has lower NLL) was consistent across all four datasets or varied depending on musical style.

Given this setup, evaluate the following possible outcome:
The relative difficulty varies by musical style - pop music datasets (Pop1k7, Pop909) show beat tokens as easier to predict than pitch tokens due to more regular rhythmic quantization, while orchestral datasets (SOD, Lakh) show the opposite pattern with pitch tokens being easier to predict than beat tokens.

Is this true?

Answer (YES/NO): NO